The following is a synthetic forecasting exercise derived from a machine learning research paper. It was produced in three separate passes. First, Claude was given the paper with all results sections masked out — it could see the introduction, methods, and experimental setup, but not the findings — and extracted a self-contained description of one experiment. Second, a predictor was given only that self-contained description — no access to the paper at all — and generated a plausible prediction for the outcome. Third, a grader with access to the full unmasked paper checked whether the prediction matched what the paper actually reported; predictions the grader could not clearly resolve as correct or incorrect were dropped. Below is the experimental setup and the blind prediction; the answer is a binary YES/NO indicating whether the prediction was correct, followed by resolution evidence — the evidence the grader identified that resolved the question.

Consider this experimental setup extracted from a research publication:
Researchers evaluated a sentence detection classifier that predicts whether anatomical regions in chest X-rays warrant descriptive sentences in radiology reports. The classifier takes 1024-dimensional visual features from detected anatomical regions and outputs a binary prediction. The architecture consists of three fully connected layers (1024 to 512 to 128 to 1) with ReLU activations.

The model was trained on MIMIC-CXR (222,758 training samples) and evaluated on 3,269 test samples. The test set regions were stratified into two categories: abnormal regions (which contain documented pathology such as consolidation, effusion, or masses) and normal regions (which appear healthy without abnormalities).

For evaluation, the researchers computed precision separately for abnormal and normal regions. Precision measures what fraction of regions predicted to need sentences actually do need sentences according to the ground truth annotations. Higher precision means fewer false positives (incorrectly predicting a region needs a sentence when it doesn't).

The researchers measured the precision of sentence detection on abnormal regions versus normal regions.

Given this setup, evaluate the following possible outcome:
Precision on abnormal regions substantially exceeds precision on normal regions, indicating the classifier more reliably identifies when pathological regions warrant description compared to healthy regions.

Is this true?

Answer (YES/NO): YES